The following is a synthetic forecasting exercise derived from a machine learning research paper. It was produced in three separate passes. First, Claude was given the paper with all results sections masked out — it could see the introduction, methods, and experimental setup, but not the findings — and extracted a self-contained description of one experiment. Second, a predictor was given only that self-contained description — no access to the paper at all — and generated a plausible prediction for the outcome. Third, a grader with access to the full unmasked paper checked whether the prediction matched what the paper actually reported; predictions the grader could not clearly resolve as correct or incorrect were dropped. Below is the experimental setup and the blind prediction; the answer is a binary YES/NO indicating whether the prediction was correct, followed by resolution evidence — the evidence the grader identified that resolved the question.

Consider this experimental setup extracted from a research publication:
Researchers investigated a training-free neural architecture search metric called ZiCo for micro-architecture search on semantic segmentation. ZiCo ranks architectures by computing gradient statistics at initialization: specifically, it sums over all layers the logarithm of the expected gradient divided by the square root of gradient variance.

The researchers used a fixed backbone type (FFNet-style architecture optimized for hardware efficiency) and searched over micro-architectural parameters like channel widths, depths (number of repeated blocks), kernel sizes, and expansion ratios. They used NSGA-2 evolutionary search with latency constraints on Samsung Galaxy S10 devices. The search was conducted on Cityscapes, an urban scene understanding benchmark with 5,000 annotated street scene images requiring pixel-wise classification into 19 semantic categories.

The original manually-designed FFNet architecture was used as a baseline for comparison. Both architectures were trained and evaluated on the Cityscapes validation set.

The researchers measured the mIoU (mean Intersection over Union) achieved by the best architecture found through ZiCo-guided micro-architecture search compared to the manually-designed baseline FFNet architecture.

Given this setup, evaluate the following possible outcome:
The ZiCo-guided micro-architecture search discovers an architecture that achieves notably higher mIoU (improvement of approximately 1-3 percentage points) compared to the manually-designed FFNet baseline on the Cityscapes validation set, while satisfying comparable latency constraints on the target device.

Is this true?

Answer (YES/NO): NO